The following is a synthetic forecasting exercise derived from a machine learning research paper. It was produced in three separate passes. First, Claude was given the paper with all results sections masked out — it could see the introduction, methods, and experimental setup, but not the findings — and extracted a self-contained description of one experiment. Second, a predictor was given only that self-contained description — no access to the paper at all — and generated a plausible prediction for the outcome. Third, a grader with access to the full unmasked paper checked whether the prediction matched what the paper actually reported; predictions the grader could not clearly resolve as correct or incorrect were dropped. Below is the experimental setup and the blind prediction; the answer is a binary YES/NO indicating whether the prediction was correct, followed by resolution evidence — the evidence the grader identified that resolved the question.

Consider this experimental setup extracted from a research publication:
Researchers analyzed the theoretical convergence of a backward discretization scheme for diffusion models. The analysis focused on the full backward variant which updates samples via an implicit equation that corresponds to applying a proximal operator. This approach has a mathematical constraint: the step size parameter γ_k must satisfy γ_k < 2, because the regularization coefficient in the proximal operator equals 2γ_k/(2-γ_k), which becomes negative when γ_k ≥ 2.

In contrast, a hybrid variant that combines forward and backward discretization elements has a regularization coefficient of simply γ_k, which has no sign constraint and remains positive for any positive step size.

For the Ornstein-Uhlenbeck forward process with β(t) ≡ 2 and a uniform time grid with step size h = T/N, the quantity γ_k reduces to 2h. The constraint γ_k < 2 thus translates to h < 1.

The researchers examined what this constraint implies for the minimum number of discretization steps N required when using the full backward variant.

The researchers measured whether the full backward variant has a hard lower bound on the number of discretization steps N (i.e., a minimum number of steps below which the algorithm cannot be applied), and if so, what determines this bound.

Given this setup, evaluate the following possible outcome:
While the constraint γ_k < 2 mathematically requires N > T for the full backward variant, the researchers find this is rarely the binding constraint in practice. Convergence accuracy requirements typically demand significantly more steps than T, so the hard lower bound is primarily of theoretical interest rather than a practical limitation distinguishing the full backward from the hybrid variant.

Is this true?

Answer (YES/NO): NO